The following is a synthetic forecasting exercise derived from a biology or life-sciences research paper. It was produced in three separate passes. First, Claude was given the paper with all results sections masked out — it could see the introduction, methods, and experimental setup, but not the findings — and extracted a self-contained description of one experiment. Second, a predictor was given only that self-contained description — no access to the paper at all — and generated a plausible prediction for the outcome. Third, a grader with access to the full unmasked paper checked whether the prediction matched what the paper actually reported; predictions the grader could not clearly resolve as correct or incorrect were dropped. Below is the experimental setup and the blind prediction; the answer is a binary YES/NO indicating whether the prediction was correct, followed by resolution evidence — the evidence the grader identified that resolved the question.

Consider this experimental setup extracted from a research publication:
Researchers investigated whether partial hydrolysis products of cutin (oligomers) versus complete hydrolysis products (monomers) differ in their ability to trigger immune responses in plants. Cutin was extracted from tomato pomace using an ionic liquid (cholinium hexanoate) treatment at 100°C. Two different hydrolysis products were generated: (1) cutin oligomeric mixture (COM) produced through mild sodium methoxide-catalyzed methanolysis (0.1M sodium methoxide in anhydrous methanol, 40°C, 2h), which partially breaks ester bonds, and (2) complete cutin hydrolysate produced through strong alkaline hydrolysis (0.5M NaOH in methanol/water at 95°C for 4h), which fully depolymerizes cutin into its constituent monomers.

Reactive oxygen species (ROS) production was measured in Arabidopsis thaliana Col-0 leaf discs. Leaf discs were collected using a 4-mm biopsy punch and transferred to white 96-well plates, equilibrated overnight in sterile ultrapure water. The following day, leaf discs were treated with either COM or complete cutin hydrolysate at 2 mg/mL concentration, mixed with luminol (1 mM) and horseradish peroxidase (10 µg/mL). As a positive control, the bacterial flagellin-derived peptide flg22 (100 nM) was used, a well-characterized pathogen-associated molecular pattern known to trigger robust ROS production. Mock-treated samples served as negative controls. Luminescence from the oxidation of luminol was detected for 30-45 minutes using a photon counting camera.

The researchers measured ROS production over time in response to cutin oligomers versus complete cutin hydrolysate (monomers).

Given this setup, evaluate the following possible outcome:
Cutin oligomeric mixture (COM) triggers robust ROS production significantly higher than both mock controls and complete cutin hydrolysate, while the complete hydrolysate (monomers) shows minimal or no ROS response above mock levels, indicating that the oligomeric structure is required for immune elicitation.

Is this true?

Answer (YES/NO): NO